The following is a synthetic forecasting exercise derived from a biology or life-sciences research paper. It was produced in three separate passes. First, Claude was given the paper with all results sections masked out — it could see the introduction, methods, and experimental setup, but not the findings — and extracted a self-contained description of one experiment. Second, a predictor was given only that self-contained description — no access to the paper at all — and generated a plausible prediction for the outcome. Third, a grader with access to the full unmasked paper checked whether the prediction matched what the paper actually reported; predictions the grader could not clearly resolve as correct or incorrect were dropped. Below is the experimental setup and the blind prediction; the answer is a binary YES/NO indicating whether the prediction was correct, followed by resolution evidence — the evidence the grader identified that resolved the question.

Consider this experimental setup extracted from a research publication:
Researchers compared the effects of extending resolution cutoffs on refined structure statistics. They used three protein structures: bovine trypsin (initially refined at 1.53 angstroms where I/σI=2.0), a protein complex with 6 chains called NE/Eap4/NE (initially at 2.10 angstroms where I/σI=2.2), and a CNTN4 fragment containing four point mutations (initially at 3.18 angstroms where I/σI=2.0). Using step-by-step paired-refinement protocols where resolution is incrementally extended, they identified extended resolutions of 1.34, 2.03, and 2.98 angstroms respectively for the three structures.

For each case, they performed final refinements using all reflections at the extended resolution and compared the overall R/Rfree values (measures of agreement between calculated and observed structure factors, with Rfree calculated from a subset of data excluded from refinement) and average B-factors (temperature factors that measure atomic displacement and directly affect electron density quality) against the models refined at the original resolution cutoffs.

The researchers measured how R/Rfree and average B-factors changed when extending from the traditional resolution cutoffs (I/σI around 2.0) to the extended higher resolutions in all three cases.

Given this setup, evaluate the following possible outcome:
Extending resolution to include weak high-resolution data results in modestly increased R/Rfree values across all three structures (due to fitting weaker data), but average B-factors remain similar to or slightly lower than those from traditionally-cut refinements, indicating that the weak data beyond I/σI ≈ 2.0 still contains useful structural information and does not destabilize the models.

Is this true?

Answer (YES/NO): NO